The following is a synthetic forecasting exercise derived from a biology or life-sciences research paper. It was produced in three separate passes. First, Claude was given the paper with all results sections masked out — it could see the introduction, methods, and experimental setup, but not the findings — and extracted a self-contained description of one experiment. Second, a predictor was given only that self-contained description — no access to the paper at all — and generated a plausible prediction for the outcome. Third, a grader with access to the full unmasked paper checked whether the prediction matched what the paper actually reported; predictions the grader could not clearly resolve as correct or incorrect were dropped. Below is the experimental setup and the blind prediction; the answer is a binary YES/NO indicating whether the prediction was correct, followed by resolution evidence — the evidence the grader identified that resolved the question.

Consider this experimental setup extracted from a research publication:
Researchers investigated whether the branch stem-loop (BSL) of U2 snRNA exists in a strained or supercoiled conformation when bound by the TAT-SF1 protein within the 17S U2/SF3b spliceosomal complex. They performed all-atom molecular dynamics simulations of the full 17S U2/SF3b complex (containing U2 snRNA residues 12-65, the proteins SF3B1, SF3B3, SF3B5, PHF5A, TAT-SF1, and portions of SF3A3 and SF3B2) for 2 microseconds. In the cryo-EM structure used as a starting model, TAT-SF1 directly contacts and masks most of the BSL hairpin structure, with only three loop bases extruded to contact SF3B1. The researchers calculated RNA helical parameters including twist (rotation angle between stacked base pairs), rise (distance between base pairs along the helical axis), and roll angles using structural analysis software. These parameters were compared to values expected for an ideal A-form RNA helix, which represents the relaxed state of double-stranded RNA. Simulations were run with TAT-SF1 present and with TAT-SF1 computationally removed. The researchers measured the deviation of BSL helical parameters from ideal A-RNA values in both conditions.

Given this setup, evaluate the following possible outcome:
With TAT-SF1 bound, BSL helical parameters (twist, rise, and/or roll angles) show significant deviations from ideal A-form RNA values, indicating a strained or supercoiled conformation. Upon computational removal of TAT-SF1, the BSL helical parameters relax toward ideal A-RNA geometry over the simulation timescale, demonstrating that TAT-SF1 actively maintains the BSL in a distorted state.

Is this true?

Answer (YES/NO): YES